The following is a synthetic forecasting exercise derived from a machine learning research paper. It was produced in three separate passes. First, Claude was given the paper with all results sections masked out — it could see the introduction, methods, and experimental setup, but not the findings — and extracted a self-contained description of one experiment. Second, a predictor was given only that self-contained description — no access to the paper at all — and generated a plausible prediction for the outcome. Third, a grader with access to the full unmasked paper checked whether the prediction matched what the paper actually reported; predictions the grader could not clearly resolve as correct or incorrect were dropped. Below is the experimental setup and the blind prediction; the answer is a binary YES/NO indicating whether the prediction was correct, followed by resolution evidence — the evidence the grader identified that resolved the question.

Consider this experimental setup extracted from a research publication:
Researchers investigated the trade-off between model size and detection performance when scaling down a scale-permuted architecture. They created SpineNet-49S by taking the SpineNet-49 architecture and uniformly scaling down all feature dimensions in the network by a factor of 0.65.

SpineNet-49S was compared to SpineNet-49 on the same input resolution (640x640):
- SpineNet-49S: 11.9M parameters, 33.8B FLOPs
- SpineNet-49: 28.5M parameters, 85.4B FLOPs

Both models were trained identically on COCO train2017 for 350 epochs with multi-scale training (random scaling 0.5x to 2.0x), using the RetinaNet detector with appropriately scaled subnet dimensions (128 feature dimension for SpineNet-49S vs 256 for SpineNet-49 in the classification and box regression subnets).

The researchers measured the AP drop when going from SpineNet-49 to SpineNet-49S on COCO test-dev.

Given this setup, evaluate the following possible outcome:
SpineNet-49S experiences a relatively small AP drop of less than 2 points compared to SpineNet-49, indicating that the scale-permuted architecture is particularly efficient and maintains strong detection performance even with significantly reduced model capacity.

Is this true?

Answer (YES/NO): NO